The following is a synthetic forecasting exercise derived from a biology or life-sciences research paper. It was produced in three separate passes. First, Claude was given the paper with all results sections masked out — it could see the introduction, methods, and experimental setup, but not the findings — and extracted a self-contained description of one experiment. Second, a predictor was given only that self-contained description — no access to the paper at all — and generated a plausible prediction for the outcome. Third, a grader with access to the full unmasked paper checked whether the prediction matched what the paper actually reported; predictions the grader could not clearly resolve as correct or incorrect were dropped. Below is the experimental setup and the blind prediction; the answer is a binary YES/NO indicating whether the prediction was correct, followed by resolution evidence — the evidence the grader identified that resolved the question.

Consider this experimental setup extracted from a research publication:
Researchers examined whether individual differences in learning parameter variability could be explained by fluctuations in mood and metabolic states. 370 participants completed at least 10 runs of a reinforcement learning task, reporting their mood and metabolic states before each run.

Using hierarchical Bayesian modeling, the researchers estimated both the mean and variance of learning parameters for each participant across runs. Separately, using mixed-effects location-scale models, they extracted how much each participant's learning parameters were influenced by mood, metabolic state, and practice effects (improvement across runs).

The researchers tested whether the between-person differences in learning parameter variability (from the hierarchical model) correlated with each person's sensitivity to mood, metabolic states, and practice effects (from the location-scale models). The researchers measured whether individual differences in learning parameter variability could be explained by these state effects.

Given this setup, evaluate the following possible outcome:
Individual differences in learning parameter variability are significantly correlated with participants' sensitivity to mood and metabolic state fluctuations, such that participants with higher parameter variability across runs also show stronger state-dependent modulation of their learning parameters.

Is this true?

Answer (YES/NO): NO